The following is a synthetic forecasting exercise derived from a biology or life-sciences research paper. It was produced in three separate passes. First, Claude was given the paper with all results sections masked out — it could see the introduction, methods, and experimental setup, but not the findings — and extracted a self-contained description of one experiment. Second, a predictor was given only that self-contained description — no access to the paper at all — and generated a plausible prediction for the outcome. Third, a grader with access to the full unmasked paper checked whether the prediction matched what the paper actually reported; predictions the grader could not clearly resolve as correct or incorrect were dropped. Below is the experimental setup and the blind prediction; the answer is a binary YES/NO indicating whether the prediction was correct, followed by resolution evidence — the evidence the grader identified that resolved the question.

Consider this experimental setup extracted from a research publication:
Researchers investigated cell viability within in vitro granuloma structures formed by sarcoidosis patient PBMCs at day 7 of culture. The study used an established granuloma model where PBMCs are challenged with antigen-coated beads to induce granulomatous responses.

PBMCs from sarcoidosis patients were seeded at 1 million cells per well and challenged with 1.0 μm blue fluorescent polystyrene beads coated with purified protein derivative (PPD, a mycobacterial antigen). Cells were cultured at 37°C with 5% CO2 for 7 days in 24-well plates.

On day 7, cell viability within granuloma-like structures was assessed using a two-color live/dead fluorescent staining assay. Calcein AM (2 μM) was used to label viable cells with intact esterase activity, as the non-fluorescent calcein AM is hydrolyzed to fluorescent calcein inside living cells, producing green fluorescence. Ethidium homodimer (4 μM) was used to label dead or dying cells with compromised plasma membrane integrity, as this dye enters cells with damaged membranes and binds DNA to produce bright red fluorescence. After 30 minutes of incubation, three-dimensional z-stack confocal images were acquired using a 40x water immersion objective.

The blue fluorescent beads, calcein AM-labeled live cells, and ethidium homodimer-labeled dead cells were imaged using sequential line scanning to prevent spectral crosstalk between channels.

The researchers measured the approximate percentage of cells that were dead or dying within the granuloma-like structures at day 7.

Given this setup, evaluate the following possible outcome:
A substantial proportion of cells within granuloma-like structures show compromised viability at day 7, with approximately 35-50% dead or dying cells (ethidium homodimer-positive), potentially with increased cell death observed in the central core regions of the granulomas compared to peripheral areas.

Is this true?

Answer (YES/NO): NO